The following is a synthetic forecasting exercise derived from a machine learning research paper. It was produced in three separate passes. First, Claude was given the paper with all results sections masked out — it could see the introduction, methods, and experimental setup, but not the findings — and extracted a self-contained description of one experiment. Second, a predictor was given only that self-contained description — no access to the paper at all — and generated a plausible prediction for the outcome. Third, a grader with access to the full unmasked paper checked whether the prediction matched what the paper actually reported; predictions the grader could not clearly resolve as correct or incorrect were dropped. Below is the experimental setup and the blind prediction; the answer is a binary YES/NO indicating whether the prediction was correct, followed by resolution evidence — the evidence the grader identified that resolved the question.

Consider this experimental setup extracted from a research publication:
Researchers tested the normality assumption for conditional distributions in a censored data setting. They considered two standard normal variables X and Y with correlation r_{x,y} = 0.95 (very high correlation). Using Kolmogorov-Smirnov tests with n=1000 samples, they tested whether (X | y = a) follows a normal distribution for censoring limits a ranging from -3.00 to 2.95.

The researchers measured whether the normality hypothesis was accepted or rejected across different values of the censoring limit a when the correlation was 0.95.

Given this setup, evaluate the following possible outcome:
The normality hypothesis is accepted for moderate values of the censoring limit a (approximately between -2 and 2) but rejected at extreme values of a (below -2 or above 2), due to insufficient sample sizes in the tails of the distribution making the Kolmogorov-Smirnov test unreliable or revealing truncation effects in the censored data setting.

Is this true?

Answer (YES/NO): NO